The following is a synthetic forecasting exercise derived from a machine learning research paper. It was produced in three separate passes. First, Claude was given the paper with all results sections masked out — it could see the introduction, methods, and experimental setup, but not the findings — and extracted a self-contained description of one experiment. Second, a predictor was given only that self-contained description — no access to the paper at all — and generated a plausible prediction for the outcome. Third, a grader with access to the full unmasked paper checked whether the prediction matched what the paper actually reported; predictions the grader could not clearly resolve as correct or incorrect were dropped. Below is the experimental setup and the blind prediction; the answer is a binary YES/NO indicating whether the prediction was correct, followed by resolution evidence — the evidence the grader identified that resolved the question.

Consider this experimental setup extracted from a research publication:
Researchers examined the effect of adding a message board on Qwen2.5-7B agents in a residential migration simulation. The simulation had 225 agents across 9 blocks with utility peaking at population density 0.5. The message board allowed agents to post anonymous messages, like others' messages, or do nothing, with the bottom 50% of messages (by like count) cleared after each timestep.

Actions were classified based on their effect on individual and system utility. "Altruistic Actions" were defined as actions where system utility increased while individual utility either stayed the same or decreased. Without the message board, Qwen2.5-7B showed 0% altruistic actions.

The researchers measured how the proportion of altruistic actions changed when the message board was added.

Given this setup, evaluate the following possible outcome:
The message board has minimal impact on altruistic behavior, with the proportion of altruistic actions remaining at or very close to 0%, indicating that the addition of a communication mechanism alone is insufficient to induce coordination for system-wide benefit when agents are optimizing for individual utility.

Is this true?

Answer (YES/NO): NO